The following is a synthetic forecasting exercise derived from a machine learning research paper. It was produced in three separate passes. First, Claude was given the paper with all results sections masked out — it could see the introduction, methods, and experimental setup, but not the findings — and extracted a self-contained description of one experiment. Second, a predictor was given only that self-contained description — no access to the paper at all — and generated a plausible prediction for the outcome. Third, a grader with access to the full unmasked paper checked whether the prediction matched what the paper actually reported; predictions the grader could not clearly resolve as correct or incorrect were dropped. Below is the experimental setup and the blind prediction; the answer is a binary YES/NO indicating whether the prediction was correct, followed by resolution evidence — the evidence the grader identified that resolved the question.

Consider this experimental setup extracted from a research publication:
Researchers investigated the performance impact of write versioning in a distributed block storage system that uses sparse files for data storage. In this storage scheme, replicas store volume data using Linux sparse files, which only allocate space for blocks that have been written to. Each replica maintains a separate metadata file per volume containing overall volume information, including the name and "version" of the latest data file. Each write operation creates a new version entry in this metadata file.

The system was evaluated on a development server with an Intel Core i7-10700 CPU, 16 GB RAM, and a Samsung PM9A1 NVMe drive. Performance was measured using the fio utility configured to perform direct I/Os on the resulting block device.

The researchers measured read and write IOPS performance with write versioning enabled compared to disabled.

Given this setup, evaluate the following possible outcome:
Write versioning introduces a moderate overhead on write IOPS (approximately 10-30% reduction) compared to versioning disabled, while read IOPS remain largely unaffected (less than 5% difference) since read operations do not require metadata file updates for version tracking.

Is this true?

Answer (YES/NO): NO